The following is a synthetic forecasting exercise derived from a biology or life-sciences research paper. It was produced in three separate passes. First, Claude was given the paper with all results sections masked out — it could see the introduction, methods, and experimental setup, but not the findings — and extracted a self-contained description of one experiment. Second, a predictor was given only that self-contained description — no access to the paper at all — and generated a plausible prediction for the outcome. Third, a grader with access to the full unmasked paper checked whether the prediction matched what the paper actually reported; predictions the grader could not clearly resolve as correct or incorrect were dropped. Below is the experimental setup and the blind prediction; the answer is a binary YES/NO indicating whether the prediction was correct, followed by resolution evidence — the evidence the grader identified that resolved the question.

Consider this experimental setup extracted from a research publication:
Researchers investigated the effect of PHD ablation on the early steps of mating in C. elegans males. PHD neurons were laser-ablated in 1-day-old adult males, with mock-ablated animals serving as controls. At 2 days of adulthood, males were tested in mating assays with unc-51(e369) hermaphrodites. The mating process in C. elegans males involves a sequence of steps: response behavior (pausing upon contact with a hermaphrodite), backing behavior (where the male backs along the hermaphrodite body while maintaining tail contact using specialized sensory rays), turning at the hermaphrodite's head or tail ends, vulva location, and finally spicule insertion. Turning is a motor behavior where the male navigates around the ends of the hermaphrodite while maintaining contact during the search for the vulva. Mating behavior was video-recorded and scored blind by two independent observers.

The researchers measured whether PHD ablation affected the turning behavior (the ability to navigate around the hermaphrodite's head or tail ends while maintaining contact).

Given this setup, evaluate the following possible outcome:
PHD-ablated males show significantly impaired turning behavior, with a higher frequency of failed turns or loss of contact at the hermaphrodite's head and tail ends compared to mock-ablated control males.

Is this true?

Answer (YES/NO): NO